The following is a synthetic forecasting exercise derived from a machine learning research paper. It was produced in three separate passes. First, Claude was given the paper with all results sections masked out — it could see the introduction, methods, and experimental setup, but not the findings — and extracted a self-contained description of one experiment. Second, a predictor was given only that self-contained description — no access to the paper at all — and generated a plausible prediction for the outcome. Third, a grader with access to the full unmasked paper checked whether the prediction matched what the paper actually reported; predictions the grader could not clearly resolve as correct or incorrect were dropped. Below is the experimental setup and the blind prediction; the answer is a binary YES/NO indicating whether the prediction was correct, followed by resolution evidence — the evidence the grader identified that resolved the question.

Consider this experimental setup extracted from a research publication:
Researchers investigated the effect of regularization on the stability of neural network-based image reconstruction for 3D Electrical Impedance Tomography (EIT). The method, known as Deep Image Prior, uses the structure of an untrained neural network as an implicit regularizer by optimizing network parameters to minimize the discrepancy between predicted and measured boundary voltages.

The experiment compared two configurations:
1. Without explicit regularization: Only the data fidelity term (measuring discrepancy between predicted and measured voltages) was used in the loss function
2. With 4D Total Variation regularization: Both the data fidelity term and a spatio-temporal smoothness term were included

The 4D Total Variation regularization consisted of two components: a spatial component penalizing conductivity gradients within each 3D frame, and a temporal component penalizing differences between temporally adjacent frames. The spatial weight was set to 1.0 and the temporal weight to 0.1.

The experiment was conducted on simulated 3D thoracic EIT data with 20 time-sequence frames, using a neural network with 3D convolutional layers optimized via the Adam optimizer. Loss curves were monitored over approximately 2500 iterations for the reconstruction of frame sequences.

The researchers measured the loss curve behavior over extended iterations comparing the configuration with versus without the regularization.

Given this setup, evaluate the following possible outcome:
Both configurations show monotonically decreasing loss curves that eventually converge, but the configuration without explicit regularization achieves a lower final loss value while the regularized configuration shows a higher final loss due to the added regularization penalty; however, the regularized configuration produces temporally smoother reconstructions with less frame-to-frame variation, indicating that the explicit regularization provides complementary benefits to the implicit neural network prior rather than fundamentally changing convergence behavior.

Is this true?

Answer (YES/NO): NO